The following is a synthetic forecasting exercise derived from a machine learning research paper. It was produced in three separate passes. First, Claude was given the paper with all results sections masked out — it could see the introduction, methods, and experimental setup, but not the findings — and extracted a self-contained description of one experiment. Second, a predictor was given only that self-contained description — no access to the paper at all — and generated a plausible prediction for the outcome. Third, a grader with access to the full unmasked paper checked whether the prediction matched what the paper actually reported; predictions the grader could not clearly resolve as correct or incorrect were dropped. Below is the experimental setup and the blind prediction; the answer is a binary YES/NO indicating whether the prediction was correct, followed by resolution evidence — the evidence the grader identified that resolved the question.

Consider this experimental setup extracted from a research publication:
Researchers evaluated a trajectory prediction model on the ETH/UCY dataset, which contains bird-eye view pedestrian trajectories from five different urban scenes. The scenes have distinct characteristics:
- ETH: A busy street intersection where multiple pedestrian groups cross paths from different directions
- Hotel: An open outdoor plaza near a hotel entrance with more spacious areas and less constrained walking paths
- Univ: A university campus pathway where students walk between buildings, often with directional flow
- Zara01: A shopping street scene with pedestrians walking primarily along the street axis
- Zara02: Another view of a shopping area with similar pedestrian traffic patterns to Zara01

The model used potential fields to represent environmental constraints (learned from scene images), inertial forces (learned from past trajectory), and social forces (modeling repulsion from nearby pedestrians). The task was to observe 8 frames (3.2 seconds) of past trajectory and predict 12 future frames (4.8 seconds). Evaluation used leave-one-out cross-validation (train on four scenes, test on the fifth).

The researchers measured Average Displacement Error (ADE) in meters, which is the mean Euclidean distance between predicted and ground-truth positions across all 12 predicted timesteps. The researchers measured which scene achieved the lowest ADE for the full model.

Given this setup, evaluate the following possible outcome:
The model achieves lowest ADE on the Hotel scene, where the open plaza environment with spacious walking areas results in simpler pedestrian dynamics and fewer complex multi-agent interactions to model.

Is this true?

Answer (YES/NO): YES